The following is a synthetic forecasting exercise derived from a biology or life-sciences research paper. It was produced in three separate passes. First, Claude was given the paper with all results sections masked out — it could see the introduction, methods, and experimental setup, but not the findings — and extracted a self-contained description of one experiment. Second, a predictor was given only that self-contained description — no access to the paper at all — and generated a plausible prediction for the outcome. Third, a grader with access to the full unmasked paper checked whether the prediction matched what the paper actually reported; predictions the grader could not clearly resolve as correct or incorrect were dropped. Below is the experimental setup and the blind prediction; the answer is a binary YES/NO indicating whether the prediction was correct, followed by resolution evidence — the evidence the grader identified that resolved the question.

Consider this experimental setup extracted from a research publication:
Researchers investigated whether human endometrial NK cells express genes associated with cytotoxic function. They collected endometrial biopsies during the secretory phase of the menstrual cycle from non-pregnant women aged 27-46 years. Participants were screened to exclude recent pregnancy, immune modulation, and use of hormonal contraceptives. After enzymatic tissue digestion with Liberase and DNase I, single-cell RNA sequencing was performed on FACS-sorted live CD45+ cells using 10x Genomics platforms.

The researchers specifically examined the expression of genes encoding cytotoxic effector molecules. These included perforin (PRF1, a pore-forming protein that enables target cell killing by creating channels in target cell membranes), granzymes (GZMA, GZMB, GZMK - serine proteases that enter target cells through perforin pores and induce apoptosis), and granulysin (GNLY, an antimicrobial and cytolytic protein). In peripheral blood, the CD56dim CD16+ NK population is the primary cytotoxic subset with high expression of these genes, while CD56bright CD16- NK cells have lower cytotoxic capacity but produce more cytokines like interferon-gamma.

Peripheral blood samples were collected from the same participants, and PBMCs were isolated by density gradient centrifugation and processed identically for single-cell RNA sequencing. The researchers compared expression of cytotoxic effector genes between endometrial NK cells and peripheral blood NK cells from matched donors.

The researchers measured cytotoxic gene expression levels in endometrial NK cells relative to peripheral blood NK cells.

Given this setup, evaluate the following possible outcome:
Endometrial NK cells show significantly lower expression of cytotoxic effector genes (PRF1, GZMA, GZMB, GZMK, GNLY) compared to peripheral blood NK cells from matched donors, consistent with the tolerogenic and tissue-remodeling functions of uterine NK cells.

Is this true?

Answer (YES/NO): YES